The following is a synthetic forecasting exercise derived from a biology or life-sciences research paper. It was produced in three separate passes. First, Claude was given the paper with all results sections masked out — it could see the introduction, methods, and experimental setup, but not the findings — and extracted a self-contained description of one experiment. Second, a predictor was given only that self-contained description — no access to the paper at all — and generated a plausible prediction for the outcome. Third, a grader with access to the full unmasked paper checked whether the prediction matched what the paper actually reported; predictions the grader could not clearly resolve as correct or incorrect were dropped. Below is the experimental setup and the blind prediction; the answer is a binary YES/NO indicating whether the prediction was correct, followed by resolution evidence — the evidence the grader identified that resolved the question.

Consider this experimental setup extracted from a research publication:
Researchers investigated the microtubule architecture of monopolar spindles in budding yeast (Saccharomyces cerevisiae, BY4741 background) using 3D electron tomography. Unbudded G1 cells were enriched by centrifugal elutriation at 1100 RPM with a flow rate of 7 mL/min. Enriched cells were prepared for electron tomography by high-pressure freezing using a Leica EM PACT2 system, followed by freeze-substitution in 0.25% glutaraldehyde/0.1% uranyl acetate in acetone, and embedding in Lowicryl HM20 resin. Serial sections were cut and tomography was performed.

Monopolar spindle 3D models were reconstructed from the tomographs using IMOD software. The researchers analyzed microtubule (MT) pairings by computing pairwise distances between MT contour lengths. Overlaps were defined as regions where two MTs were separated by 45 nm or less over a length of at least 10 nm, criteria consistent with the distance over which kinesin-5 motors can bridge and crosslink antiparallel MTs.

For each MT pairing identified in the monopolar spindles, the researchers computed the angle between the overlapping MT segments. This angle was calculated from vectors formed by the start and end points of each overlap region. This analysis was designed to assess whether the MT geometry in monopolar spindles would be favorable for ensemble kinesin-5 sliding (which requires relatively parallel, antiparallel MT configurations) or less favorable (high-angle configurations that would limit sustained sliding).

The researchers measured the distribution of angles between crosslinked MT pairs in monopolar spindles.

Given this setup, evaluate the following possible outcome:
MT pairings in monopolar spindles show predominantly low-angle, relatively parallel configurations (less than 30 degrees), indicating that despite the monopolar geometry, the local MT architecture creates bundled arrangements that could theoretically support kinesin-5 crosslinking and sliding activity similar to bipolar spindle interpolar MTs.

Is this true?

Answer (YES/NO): NO